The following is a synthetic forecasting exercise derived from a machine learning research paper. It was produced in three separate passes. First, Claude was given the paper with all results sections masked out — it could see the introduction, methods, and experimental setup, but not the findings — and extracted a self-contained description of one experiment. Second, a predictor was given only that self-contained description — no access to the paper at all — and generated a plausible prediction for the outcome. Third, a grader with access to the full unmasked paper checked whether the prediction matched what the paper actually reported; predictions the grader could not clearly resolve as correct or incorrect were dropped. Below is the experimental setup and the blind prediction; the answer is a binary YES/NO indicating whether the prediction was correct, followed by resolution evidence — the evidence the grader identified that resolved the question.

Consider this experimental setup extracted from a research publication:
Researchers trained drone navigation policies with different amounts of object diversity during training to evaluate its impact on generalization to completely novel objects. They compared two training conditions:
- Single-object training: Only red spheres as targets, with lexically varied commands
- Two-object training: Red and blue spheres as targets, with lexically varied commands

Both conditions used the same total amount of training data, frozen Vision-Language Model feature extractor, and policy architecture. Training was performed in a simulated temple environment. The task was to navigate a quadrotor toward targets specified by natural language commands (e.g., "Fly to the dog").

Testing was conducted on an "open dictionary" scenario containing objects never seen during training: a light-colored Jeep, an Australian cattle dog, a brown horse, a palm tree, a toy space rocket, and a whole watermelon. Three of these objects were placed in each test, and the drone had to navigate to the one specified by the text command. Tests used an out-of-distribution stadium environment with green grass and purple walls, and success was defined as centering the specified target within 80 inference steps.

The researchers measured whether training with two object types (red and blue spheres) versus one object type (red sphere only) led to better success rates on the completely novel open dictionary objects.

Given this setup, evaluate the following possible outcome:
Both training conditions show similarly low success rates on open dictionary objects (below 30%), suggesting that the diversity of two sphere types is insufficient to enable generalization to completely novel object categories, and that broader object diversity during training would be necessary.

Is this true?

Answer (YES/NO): NO